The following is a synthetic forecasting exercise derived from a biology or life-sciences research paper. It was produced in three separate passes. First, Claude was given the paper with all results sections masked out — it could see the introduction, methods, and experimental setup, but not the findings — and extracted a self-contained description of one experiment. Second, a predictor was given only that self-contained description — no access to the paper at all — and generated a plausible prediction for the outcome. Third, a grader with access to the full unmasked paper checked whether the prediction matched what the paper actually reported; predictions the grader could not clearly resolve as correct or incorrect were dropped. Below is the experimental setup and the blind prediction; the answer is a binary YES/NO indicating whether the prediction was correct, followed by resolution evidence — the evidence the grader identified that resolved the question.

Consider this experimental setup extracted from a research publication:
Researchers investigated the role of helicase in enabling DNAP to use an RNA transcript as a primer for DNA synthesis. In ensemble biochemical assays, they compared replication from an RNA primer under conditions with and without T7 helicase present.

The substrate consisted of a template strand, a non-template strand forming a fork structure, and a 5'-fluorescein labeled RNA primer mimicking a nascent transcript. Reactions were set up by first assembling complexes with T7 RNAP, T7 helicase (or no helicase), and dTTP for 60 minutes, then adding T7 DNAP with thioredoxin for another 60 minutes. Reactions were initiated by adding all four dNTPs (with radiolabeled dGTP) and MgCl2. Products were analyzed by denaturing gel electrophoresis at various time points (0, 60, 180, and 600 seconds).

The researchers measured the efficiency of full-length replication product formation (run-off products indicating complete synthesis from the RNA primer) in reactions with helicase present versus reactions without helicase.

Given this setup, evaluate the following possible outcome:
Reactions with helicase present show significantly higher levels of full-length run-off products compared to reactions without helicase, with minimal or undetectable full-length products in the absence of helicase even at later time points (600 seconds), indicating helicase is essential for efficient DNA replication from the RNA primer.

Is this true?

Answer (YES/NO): YES